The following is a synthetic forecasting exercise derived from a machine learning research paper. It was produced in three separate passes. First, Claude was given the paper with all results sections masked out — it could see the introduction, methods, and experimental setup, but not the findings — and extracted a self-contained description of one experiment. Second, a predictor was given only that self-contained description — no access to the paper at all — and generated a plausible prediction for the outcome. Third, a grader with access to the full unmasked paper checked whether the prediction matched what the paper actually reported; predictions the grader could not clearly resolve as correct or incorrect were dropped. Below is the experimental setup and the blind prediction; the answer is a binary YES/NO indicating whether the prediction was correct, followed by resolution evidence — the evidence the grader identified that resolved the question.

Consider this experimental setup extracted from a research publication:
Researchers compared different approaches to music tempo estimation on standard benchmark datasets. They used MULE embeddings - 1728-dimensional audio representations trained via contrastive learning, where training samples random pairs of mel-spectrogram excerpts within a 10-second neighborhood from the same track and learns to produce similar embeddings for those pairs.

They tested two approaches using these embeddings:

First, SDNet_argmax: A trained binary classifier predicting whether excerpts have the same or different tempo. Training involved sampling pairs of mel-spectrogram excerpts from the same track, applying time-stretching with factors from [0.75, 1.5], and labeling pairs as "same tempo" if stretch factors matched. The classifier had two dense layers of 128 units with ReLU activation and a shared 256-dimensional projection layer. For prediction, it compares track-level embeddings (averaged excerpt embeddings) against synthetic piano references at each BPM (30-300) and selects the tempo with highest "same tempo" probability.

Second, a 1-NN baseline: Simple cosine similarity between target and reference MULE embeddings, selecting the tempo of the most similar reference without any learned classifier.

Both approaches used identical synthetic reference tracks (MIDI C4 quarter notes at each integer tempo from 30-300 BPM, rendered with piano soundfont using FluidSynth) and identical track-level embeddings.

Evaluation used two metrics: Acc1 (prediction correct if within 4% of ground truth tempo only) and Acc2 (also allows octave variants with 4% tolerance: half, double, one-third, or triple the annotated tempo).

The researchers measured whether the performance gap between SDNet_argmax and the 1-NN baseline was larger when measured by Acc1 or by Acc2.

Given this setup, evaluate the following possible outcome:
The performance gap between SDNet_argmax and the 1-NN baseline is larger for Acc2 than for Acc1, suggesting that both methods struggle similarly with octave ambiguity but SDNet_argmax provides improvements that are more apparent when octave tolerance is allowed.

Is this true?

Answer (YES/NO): NO